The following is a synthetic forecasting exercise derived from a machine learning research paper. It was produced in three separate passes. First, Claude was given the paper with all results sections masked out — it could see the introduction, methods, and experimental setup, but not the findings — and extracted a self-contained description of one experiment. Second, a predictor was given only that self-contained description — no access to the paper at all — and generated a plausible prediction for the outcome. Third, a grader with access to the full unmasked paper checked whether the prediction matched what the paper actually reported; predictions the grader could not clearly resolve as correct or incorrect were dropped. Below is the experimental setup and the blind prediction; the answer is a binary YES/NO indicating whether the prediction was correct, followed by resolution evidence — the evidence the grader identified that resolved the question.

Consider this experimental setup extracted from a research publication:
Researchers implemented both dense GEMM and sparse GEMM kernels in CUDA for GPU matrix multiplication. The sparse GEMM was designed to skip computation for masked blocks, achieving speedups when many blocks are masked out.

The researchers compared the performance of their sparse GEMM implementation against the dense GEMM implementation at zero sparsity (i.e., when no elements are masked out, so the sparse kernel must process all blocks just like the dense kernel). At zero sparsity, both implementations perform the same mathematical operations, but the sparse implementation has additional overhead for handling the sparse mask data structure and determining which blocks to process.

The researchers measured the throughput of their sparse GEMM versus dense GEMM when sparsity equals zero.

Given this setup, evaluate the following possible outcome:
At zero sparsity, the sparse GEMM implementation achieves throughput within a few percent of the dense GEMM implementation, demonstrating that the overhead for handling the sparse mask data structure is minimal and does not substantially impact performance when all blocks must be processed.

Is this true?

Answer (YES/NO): NO